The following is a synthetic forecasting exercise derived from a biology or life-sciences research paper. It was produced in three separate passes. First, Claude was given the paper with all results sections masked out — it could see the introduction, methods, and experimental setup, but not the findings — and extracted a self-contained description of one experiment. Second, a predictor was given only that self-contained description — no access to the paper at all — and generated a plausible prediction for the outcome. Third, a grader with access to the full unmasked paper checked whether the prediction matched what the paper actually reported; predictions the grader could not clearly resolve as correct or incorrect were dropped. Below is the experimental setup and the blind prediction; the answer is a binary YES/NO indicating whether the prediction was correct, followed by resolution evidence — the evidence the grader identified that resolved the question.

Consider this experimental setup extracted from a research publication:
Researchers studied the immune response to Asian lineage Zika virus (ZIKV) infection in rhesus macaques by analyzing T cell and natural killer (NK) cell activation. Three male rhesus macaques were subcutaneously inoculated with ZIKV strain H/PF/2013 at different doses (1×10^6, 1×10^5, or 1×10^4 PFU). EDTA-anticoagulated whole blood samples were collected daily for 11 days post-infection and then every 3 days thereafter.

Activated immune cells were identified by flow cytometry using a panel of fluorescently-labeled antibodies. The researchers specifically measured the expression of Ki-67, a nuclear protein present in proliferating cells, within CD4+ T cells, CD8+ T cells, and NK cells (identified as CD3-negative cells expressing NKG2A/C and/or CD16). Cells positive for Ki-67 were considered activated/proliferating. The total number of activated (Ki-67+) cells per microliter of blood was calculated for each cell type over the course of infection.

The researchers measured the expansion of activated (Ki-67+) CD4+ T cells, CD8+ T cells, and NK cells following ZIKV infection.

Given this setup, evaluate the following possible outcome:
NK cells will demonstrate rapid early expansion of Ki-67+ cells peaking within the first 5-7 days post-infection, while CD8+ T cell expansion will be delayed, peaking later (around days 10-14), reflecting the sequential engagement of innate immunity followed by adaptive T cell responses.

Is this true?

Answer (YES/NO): NO